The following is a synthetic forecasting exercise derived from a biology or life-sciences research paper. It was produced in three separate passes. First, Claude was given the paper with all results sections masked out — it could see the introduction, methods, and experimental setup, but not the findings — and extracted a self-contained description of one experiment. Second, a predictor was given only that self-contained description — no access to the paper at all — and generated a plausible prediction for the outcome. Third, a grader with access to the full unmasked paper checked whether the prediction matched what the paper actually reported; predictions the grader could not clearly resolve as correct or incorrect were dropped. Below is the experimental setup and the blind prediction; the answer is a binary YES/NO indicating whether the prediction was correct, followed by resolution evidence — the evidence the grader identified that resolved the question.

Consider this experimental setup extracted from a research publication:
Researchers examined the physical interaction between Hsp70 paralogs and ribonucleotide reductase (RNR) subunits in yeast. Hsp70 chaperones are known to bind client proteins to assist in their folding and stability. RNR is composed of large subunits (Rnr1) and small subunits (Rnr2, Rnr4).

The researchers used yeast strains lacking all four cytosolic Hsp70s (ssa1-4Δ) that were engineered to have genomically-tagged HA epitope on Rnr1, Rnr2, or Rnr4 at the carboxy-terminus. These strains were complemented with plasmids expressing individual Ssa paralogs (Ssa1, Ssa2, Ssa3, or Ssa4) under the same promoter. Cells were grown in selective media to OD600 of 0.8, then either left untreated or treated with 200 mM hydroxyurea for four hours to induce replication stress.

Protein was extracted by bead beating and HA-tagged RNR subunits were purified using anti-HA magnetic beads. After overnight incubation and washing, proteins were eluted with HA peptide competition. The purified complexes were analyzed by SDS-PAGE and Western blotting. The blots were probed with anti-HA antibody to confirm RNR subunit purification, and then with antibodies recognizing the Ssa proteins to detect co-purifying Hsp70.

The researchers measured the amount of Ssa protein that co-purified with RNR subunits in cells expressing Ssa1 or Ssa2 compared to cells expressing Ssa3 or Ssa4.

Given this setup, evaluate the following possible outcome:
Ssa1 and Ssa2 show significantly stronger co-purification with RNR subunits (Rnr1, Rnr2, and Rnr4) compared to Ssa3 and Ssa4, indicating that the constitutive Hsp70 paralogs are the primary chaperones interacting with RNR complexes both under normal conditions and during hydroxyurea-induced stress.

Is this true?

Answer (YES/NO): NO